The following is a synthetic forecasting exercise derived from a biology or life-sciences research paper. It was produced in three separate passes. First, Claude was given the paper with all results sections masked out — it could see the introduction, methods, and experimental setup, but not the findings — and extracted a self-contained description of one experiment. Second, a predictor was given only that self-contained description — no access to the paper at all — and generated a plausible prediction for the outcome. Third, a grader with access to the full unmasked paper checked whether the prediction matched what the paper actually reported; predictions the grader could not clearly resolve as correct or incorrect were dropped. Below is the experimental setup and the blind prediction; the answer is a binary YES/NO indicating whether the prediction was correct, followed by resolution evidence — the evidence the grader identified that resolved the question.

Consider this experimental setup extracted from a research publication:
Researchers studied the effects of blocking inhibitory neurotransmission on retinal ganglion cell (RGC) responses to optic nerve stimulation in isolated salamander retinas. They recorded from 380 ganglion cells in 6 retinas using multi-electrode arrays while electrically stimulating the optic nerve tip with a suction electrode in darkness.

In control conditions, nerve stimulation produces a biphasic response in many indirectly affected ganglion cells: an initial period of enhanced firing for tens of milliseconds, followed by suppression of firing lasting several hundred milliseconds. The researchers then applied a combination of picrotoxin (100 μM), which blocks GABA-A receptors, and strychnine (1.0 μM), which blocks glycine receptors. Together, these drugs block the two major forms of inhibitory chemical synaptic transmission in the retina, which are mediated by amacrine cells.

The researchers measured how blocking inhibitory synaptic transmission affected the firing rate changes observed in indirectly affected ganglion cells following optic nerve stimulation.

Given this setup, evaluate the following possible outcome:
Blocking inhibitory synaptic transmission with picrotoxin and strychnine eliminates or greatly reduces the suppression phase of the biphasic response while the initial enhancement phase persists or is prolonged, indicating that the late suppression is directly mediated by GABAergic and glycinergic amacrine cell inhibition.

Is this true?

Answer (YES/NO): YES